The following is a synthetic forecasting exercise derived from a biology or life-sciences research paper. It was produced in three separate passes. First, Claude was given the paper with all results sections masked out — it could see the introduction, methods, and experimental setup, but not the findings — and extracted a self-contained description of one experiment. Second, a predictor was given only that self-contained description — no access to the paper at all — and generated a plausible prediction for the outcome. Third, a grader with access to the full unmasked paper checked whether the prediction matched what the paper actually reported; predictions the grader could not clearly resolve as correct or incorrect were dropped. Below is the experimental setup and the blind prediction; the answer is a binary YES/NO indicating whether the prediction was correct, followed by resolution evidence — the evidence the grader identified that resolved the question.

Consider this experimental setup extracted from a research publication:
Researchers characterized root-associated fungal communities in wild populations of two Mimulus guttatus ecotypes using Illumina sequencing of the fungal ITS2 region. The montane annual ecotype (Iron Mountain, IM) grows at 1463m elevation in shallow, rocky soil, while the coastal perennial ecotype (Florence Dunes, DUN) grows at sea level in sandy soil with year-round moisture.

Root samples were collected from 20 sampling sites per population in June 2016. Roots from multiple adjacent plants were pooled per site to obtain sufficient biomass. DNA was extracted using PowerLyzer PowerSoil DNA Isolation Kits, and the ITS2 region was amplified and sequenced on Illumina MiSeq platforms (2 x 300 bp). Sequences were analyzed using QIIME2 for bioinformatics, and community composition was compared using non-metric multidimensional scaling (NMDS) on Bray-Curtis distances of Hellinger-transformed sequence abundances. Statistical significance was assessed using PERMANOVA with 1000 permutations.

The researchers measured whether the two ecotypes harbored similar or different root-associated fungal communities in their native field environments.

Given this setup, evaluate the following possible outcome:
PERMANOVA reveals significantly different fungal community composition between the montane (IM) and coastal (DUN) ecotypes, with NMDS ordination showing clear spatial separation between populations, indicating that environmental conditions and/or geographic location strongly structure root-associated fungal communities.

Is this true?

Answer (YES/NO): YES